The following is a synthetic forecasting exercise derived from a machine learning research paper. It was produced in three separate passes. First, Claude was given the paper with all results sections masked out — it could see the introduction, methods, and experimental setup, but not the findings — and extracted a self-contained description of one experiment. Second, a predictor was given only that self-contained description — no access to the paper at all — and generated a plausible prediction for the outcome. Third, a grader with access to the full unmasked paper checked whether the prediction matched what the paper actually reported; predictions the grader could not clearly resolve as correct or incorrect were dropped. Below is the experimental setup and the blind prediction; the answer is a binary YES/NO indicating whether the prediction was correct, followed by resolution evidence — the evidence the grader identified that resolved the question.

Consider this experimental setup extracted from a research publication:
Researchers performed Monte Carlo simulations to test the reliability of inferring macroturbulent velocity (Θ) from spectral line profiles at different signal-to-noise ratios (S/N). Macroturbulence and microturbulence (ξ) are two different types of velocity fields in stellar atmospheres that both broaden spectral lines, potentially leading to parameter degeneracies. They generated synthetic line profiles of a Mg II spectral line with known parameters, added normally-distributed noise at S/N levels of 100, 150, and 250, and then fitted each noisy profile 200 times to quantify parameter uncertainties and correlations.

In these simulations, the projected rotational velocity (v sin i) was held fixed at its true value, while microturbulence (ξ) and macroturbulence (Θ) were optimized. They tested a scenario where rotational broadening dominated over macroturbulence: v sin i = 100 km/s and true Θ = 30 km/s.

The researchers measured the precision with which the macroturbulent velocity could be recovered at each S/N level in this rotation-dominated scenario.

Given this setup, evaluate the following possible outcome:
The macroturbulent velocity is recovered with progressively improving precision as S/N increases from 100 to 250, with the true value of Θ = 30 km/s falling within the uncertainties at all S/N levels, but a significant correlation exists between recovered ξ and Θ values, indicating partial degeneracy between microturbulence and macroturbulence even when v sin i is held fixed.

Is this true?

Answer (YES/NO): YES